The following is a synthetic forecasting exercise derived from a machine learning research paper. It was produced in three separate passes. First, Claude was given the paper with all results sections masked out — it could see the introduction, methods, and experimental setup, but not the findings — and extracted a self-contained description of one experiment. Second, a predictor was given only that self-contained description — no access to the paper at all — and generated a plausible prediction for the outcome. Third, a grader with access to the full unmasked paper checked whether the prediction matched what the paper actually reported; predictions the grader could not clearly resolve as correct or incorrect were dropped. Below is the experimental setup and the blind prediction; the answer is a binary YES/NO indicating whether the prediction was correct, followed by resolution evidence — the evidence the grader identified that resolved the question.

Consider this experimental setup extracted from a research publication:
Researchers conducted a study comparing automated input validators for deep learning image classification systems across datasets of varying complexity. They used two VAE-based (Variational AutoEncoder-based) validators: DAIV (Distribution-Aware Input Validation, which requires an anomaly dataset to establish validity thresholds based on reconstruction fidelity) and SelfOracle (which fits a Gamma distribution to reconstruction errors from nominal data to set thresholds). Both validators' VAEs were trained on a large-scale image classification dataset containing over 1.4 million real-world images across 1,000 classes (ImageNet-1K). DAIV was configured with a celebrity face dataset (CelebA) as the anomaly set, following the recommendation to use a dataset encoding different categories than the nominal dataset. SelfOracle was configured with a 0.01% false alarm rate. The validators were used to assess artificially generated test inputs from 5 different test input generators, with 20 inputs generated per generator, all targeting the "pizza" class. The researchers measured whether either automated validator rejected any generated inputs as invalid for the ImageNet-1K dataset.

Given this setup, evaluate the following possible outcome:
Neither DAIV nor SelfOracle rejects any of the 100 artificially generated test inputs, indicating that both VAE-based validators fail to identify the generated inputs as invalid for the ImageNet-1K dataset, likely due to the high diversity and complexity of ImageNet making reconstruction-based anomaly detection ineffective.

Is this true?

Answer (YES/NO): YES